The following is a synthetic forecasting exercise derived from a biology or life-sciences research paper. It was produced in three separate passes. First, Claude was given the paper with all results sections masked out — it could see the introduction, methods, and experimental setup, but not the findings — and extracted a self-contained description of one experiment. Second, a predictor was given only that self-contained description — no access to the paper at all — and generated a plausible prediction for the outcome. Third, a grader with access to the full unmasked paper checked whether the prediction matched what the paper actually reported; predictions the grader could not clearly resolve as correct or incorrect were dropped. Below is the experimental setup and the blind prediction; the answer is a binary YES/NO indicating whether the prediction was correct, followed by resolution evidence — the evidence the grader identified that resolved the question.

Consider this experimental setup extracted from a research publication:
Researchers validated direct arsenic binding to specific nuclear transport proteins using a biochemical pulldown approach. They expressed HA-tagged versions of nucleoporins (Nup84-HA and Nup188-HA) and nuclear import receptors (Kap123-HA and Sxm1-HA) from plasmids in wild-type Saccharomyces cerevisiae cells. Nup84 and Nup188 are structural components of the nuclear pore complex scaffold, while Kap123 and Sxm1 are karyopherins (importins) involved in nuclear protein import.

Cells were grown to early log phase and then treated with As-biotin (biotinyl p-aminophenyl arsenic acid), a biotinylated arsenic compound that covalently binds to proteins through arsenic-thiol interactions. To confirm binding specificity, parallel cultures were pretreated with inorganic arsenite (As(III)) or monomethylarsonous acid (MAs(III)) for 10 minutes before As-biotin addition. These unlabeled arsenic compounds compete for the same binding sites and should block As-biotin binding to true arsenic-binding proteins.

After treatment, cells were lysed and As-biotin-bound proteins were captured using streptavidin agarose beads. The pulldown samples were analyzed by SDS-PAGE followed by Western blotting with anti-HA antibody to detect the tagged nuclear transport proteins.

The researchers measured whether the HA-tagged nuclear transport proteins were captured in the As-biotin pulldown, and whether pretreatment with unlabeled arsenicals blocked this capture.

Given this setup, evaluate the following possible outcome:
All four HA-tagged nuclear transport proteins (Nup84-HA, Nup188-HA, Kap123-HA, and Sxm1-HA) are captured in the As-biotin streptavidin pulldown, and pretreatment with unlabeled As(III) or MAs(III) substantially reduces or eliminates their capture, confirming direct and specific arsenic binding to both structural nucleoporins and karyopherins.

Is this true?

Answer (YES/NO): YES